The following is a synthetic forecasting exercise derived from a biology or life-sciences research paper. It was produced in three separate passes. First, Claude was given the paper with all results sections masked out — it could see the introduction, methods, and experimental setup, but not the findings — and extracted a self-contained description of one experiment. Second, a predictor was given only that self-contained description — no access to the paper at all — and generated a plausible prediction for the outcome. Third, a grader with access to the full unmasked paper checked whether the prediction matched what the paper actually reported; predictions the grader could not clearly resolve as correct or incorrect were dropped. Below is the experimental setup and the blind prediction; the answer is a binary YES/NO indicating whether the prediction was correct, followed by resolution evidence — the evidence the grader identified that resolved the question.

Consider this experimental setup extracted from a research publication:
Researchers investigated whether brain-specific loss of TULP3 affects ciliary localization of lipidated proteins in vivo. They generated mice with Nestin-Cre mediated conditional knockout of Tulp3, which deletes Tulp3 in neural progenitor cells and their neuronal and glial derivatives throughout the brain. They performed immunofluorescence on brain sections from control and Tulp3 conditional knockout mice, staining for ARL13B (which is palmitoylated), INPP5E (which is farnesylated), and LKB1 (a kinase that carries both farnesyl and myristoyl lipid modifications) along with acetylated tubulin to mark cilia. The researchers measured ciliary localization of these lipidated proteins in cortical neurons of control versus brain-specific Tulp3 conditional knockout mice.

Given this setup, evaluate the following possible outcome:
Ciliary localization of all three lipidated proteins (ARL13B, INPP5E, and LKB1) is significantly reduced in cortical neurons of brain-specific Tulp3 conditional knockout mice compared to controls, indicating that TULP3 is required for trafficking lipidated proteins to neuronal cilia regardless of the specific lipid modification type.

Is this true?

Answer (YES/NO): NO